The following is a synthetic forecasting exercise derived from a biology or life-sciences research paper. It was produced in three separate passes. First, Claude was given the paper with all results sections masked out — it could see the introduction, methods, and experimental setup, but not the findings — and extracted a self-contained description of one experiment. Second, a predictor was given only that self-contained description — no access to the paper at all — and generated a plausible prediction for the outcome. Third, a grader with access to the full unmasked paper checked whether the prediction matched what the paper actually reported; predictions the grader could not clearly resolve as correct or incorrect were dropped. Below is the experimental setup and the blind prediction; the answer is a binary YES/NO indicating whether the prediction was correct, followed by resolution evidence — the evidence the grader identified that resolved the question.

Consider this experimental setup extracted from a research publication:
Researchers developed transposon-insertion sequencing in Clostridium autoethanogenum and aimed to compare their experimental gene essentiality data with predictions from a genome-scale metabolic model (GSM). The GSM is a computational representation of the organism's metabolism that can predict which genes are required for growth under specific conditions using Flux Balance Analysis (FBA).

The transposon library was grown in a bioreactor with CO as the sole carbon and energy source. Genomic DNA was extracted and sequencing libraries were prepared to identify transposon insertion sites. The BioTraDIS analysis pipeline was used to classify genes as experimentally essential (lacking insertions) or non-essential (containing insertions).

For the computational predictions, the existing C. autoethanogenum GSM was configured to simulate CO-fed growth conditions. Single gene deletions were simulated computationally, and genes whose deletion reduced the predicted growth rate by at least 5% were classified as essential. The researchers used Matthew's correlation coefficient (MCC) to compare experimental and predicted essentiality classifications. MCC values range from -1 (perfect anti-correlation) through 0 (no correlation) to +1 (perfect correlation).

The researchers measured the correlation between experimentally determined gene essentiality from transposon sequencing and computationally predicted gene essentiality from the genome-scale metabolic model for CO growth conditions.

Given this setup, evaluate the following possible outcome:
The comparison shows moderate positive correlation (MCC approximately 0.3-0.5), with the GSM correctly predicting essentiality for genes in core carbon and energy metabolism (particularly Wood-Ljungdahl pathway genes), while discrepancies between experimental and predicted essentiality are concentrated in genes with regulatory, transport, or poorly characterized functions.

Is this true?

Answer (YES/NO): NO